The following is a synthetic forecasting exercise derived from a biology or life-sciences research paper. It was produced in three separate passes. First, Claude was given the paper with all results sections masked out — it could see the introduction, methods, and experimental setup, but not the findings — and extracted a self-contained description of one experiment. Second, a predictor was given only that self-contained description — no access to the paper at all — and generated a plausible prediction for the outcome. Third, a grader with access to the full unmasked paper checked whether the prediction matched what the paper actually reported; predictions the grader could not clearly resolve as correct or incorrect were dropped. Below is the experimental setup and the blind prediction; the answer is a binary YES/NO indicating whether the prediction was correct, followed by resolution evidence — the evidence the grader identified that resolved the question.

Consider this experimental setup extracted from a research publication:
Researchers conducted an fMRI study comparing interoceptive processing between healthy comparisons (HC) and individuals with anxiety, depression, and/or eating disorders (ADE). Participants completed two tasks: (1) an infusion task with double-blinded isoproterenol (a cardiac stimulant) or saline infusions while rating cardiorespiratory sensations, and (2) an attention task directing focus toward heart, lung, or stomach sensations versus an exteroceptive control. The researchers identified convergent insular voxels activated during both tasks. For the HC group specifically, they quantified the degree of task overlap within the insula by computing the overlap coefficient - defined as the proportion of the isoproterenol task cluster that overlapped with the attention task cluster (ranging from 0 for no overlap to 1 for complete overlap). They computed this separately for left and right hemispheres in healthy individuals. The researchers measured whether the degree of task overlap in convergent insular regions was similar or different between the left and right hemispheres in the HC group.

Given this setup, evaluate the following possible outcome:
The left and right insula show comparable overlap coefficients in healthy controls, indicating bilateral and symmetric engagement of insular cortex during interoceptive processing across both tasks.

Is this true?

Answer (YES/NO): NO